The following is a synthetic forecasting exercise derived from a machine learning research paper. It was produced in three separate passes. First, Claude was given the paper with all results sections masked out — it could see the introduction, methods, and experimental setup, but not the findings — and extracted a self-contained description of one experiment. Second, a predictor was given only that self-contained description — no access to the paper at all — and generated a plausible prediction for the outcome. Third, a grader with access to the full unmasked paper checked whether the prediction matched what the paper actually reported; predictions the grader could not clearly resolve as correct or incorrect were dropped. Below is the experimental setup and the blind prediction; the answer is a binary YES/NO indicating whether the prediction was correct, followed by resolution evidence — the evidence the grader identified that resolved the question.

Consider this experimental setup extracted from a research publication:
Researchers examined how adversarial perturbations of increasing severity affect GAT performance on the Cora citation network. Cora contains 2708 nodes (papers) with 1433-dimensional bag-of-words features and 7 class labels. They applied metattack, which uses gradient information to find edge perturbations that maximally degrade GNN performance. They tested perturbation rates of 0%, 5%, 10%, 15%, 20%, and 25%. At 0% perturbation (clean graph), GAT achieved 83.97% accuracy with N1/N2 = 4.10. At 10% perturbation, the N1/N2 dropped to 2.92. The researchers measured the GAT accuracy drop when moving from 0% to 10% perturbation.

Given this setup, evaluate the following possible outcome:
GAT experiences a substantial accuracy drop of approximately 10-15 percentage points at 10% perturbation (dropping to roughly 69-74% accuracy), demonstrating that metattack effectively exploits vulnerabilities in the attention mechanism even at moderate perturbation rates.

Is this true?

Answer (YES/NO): NO